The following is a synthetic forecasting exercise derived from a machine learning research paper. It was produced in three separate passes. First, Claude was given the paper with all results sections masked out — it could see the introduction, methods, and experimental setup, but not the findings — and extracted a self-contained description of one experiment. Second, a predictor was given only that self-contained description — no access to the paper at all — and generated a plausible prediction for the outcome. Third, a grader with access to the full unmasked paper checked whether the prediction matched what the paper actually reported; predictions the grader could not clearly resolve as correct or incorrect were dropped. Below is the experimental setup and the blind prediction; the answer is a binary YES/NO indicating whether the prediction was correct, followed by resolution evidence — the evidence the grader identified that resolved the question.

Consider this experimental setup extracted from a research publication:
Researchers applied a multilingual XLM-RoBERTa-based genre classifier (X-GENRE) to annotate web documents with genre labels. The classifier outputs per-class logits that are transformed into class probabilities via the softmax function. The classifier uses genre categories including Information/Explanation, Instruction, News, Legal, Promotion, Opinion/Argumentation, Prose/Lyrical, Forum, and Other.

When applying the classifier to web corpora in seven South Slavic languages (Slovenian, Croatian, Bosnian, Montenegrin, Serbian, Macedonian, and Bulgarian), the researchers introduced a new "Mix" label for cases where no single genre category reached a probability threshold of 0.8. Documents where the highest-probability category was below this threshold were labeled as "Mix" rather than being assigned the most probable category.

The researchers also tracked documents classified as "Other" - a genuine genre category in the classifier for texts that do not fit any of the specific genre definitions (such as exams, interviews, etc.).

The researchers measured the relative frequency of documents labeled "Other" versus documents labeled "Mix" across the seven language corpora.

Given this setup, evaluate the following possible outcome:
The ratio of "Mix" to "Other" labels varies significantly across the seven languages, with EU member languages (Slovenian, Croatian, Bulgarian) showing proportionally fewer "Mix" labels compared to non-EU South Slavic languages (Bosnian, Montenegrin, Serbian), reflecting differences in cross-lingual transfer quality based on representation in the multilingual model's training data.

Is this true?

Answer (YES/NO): NO